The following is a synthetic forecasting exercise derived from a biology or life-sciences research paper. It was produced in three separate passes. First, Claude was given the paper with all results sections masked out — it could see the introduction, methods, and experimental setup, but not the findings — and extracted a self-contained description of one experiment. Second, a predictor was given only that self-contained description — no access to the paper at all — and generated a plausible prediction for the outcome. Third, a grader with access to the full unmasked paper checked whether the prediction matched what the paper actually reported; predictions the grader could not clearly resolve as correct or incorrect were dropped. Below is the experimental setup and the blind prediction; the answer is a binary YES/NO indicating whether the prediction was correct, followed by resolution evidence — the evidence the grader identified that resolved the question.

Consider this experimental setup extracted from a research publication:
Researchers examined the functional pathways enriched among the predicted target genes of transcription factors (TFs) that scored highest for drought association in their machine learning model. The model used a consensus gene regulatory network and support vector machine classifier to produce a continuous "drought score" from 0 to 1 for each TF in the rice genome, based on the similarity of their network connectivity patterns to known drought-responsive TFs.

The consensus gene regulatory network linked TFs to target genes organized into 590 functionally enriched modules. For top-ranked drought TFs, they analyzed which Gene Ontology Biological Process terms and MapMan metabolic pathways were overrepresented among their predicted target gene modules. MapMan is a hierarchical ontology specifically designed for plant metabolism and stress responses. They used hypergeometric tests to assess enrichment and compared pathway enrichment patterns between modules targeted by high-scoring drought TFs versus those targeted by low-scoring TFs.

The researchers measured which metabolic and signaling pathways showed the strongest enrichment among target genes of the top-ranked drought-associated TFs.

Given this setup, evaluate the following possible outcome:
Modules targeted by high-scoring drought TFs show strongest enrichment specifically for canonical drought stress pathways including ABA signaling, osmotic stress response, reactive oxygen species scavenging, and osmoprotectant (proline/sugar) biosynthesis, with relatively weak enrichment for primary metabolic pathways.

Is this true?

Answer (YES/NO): NO